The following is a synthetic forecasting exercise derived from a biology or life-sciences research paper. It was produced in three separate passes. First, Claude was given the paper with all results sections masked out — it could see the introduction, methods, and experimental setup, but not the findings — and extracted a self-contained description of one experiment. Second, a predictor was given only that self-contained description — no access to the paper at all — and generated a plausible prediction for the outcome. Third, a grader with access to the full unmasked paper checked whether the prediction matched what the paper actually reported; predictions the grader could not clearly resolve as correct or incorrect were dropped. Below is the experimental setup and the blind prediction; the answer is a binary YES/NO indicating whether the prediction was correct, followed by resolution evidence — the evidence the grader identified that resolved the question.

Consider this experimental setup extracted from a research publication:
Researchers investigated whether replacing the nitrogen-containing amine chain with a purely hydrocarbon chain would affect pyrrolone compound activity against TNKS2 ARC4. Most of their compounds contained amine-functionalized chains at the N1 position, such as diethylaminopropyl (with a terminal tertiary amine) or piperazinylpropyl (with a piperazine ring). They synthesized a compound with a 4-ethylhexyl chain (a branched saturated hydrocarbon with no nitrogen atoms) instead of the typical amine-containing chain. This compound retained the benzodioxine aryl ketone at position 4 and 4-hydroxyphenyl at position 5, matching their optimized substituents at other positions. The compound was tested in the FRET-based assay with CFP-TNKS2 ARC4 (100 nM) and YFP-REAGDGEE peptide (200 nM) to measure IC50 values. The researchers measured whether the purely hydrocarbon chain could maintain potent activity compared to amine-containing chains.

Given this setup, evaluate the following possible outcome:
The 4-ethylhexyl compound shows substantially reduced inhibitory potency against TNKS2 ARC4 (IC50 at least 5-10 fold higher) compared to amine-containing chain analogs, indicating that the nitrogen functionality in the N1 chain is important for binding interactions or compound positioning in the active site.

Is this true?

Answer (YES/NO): NO